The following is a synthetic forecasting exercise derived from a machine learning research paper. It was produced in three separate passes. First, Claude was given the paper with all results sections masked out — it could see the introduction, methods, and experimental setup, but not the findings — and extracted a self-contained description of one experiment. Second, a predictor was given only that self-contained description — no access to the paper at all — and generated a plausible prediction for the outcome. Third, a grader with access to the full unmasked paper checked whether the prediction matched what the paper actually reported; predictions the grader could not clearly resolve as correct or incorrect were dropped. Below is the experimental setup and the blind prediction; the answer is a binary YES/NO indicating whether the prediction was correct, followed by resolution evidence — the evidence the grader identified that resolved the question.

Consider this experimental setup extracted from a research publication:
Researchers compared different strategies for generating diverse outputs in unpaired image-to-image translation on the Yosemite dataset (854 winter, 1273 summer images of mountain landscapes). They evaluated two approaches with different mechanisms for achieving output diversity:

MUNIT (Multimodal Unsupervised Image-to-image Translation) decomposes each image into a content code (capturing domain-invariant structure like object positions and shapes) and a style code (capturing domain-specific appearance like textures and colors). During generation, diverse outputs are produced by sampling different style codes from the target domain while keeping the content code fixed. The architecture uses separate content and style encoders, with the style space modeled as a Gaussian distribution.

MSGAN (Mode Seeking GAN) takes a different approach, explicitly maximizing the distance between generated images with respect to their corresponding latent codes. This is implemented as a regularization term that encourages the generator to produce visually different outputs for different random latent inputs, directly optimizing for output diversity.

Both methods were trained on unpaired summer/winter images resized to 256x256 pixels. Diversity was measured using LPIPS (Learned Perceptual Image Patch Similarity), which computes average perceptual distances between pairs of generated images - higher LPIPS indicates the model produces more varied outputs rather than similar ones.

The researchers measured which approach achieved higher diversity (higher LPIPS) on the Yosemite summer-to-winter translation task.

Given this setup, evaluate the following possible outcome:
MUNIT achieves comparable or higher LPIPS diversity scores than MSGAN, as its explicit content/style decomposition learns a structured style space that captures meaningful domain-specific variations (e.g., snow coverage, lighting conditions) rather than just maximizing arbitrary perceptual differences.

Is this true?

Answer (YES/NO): YES